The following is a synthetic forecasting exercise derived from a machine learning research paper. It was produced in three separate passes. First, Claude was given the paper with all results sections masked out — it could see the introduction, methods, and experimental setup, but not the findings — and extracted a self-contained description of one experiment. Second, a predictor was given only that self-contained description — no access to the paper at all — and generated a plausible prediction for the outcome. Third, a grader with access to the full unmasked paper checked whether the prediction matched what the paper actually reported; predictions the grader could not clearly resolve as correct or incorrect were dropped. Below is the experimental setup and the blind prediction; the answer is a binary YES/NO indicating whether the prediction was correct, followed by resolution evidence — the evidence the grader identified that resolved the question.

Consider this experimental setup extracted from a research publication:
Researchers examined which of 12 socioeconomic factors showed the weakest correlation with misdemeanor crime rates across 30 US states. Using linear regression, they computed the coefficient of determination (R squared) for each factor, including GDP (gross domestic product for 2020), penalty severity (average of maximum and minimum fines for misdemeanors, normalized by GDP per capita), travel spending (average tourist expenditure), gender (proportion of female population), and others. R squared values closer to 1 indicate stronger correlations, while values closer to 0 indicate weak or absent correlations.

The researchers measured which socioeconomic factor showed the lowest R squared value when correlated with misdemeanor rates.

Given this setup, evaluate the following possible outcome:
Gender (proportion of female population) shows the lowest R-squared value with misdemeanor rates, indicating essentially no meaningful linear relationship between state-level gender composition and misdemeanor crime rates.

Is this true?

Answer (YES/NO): NO